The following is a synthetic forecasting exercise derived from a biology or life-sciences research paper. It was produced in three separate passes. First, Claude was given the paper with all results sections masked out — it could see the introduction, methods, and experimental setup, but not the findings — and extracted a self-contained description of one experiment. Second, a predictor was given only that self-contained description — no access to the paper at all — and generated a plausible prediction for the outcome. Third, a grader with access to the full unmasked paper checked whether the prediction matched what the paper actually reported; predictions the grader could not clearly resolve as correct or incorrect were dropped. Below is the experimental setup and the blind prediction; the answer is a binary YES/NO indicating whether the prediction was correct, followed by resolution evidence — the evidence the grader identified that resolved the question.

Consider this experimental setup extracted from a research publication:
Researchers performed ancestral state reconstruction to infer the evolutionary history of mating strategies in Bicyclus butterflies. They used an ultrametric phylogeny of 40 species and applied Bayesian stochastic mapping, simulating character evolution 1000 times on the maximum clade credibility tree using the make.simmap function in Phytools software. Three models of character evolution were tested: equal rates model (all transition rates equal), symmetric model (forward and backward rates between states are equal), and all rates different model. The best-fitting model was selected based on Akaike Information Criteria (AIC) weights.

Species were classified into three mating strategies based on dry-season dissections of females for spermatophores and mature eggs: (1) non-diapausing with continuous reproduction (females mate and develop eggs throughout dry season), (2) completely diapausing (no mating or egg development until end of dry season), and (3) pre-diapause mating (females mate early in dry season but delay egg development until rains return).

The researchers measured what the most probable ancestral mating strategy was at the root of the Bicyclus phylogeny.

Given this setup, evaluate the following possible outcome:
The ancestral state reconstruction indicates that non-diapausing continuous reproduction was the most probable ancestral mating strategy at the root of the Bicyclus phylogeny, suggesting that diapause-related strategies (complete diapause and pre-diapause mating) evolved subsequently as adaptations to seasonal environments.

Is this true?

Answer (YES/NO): YES